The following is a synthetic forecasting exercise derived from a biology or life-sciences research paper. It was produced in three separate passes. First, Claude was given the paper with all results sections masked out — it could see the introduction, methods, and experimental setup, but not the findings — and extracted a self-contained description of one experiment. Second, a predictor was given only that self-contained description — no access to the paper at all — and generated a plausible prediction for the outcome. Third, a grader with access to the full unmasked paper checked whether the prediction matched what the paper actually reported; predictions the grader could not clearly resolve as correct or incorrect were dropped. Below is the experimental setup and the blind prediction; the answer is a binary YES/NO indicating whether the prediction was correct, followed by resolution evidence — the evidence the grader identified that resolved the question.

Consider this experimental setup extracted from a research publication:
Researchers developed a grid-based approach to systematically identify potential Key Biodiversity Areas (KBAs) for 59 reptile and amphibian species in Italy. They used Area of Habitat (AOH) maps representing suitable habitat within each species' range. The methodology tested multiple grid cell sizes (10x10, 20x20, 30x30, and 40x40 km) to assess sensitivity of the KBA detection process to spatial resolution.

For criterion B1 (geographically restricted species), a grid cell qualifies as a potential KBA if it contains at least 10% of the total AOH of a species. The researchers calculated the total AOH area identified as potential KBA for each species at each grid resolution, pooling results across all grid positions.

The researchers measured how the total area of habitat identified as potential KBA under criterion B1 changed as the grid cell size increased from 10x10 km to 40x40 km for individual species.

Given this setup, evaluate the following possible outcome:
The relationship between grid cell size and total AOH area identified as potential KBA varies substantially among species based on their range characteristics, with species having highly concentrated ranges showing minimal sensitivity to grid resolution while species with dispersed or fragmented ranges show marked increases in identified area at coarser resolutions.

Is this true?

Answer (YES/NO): YES